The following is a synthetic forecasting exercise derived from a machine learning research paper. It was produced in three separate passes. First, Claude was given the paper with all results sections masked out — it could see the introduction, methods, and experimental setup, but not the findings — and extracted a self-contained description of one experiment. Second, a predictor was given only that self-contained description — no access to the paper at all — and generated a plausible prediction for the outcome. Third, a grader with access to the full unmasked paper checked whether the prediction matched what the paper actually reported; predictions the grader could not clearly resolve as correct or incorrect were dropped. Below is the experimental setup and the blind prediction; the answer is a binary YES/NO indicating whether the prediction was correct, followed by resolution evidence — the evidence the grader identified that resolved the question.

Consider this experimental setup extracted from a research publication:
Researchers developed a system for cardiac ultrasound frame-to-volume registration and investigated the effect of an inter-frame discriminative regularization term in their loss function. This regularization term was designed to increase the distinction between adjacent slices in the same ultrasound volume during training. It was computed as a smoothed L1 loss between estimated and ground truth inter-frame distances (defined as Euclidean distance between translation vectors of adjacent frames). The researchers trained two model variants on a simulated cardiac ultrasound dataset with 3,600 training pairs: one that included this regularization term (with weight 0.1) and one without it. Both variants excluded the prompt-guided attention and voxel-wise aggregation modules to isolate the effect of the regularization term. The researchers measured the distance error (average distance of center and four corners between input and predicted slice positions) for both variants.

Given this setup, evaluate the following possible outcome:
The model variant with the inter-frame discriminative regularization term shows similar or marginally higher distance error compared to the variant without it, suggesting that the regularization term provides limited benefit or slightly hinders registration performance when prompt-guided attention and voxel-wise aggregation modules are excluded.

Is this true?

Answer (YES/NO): NO